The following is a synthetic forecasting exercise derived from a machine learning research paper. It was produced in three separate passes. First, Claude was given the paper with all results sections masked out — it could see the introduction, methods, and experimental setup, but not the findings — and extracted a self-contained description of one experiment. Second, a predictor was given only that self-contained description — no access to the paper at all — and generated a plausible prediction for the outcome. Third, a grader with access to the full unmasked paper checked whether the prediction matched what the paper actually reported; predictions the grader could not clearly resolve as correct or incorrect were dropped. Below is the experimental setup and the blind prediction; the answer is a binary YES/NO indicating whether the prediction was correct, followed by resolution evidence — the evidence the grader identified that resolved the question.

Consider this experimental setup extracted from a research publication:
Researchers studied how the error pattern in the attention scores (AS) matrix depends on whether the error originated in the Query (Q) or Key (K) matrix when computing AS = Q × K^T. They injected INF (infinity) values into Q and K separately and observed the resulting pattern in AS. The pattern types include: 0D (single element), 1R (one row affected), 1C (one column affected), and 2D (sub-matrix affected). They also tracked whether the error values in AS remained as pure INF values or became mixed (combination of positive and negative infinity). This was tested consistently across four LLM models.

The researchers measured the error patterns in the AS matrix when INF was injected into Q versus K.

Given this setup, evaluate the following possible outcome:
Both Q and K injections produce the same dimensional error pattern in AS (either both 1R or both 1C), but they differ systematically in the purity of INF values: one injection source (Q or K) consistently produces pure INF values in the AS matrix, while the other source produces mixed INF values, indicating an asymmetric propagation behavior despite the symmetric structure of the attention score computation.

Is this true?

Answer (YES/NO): NO